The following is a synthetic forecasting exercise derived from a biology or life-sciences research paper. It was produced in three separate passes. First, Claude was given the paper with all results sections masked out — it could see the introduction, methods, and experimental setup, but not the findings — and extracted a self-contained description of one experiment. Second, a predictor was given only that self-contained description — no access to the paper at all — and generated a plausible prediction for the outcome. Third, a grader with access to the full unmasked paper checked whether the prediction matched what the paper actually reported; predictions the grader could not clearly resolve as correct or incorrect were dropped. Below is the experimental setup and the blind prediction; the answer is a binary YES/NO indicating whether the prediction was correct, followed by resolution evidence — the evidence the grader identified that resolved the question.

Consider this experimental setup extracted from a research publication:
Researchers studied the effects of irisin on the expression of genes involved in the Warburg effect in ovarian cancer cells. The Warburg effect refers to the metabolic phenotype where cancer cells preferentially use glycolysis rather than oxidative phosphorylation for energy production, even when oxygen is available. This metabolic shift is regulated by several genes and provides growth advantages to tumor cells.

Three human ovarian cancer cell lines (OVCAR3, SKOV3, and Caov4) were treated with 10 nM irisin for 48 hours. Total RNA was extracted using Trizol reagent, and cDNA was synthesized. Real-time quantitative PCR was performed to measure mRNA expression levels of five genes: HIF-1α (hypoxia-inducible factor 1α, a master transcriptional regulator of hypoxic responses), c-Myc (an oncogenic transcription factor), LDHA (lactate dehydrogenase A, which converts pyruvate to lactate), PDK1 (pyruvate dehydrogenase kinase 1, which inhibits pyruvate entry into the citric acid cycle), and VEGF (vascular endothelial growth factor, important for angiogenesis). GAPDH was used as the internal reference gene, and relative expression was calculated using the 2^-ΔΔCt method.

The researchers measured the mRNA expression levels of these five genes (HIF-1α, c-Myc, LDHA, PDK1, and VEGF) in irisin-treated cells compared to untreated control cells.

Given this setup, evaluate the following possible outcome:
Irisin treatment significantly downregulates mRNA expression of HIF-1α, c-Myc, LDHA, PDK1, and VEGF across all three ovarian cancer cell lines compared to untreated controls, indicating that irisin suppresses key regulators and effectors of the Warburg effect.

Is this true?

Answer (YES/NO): NO